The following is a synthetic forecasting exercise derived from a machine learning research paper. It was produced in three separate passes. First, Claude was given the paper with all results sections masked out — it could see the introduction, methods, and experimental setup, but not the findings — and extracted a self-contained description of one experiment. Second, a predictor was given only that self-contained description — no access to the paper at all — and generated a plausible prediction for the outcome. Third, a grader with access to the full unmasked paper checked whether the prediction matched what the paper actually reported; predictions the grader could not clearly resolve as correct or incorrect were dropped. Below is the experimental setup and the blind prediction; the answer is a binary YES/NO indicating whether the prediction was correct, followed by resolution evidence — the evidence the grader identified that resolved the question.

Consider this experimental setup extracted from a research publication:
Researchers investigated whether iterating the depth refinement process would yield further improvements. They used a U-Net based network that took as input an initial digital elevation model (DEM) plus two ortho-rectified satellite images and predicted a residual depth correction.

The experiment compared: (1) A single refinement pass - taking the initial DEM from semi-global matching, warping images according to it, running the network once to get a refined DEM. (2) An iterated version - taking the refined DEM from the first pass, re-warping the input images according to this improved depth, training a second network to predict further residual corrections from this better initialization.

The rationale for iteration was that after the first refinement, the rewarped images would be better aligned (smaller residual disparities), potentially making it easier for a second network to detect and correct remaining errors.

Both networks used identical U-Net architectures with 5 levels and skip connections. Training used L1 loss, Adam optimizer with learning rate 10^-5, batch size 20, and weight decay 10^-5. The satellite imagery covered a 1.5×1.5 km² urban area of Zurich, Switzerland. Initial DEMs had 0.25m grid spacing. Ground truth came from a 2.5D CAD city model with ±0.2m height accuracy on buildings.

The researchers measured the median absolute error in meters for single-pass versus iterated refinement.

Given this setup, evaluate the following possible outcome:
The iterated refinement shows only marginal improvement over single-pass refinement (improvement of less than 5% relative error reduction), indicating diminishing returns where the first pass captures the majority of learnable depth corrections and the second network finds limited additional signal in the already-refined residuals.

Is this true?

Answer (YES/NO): NO